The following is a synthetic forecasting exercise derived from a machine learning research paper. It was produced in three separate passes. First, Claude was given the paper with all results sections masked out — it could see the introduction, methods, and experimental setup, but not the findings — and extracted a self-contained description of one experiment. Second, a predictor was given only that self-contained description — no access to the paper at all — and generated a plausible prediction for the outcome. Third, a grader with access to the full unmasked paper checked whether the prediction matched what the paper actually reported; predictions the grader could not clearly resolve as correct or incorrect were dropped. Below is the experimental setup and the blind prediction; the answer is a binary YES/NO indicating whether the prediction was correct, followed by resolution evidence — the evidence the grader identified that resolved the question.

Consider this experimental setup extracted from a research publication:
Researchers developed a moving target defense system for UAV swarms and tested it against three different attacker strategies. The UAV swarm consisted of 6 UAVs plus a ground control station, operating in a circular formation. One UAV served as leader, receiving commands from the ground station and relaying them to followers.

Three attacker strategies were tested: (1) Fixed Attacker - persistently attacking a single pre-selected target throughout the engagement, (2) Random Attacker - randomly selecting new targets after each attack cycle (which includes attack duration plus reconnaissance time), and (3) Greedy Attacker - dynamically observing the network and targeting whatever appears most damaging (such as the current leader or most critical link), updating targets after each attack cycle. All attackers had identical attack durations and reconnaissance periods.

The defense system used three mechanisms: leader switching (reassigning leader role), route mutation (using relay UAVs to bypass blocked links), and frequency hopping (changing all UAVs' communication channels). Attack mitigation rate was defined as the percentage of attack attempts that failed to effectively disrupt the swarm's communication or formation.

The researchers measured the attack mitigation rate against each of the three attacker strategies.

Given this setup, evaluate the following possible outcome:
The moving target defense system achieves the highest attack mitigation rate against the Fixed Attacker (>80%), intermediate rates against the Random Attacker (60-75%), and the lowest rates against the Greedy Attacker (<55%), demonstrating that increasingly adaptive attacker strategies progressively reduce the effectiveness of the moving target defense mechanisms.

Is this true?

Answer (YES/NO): NO